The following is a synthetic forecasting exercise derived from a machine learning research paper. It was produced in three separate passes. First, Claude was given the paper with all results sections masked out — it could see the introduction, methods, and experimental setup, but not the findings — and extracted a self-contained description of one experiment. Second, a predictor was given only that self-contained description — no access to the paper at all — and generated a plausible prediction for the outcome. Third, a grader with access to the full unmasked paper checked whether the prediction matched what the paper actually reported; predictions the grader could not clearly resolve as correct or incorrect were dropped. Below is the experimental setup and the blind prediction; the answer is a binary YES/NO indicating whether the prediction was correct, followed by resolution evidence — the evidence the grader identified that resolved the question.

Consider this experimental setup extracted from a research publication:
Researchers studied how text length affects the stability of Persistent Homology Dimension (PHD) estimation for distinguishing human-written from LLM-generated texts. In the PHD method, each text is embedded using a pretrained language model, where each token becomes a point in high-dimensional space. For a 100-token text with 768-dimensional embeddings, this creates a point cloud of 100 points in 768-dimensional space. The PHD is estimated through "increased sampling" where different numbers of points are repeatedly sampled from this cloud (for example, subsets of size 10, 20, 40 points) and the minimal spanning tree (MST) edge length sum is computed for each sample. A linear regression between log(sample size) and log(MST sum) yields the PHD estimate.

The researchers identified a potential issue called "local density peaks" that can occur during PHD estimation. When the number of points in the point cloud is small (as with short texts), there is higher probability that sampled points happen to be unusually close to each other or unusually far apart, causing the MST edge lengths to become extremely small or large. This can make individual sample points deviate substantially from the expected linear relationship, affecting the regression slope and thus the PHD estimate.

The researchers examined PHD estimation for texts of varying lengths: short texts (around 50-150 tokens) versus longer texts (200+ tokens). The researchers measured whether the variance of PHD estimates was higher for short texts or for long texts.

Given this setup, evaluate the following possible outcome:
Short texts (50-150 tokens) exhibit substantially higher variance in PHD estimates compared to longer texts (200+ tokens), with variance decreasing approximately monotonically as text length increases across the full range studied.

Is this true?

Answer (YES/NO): NO